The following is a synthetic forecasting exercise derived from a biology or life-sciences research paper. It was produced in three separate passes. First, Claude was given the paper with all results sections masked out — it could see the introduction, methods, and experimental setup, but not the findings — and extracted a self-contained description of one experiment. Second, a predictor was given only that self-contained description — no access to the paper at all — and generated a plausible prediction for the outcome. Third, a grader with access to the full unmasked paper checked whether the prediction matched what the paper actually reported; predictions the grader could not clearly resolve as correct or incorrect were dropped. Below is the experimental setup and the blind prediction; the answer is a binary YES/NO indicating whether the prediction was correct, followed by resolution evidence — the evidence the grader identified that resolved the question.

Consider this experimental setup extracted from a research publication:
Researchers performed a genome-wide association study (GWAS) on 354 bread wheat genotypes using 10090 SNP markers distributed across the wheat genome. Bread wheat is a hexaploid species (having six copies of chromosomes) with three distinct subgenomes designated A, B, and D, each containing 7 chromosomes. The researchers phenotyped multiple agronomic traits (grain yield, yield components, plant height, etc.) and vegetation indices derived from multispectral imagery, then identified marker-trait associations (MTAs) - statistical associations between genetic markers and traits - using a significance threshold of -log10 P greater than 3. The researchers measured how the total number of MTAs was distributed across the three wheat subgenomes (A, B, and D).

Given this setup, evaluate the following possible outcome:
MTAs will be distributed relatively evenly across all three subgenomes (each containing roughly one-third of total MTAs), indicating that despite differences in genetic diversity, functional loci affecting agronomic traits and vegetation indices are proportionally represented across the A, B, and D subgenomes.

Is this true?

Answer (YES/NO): NO